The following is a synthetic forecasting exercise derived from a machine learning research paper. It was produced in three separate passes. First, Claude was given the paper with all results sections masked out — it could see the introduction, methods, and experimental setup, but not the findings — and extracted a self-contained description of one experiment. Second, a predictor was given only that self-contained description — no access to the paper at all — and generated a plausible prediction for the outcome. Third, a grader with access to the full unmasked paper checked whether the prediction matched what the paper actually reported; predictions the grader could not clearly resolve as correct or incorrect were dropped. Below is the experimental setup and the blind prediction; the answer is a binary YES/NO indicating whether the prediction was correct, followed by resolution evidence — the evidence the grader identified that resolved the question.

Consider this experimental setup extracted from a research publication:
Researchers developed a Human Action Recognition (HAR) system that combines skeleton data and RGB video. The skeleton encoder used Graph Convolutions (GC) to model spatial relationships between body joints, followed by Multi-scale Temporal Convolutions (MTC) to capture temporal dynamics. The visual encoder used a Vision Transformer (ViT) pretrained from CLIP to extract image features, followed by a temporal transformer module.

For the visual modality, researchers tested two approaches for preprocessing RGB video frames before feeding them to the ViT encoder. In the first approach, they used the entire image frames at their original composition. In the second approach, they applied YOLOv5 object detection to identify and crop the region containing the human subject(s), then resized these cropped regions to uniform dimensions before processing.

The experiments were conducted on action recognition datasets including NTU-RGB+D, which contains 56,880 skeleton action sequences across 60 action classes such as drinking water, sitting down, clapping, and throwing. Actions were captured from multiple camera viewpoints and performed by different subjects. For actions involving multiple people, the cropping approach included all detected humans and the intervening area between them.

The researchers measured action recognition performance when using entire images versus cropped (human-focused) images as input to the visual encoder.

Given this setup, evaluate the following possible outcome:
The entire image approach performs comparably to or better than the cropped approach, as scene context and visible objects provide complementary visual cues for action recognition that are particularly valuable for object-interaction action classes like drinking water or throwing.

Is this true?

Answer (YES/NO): NO